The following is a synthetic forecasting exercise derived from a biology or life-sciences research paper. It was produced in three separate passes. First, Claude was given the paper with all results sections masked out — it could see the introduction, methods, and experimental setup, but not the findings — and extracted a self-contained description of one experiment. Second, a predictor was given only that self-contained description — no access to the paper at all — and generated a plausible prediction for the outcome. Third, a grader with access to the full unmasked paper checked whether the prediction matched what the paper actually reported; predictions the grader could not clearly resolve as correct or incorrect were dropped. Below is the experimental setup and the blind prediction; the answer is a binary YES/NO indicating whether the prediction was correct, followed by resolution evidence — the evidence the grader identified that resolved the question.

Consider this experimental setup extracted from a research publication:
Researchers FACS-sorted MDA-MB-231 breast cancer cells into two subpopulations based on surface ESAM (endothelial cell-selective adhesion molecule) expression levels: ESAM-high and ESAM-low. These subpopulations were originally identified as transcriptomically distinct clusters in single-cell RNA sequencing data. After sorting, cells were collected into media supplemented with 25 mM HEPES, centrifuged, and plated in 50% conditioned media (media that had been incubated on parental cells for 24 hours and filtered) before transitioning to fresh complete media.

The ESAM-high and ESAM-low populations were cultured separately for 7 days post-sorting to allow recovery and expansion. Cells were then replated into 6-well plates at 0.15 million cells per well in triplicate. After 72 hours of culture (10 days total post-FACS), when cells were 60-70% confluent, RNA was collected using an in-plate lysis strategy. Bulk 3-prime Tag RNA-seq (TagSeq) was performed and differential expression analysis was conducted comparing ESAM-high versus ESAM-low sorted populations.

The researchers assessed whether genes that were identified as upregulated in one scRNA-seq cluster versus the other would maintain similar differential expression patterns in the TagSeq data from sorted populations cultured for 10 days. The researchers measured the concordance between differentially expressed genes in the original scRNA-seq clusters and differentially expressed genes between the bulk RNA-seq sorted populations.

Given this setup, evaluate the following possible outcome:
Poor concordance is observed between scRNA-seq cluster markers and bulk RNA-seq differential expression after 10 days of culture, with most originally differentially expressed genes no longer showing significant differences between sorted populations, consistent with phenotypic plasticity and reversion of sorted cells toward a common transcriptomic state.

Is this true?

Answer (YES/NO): NO